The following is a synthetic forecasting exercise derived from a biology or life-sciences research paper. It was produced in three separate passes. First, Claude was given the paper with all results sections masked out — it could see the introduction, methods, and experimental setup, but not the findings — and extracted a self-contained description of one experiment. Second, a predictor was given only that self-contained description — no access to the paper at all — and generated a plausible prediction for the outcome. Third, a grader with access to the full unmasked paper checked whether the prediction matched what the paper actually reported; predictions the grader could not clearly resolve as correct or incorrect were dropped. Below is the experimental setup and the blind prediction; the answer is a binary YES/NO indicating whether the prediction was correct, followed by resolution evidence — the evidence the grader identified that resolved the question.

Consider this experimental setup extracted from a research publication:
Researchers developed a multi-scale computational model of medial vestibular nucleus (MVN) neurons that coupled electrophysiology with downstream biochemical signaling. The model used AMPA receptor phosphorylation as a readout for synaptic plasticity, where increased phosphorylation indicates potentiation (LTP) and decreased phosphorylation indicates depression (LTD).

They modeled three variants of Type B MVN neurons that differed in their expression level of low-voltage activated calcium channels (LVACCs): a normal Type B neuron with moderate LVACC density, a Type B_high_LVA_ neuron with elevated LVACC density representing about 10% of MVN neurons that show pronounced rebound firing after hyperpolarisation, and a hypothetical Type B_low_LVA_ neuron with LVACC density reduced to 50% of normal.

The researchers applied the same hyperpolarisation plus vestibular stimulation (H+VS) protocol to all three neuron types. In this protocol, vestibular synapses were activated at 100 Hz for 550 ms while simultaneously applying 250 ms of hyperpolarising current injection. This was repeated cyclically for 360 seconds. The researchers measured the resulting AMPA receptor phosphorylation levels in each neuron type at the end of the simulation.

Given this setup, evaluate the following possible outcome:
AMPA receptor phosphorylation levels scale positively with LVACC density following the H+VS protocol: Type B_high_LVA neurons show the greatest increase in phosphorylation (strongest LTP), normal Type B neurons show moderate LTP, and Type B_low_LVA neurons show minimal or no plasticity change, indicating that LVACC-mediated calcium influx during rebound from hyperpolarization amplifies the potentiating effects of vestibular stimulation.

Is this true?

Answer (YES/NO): NO